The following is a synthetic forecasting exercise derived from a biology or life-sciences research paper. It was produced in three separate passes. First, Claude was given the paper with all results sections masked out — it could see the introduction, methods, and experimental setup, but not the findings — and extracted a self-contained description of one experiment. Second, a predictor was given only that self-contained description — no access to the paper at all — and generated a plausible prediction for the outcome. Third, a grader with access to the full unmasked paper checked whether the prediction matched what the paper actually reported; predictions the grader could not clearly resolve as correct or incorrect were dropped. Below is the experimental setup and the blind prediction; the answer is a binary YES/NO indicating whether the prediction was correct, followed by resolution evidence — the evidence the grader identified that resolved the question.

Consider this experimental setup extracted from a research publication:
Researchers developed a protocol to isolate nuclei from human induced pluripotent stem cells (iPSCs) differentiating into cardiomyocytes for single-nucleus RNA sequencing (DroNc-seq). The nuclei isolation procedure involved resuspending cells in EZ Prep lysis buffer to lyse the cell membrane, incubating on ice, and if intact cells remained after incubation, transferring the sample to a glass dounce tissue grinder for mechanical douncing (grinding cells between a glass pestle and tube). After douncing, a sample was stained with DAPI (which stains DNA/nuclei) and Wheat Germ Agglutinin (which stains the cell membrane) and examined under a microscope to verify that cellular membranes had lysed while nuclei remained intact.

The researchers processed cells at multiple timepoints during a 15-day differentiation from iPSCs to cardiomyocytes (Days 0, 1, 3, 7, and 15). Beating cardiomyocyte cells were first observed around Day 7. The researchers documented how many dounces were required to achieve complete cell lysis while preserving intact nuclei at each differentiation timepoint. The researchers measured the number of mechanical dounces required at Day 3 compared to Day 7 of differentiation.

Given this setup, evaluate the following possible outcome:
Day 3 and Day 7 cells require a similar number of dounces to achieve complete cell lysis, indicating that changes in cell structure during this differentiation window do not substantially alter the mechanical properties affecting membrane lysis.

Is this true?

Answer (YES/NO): NO